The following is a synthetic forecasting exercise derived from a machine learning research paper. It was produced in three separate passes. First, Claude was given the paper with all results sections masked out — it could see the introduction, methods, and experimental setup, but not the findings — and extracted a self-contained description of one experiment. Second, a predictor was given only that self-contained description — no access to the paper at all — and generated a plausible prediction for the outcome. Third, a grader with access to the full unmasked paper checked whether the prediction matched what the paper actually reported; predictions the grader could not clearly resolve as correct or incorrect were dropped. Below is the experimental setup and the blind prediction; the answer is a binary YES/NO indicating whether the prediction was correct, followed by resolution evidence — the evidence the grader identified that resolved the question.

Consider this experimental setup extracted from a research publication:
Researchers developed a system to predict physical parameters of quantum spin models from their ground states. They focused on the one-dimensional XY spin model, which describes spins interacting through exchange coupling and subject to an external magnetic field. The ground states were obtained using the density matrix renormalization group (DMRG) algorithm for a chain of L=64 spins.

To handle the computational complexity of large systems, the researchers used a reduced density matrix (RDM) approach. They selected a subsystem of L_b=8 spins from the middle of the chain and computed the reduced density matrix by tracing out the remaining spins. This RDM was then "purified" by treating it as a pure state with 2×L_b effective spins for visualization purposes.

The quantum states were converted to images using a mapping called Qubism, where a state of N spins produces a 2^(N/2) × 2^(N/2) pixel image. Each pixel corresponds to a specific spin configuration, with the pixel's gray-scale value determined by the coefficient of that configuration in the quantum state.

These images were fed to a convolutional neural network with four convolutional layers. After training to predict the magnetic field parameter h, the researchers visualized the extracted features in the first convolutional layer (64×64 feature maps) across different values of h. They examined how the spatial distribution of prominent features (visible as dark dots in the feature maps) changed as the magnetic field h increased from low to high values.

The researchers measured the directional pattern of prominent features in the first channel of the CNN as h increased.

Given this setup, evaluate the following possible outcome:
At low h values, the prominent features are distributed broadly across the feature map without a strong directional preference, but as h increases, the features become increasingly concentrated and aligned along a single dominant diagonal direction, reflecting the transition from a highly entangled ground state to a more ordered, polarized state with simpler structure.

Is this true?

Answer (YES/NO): NO